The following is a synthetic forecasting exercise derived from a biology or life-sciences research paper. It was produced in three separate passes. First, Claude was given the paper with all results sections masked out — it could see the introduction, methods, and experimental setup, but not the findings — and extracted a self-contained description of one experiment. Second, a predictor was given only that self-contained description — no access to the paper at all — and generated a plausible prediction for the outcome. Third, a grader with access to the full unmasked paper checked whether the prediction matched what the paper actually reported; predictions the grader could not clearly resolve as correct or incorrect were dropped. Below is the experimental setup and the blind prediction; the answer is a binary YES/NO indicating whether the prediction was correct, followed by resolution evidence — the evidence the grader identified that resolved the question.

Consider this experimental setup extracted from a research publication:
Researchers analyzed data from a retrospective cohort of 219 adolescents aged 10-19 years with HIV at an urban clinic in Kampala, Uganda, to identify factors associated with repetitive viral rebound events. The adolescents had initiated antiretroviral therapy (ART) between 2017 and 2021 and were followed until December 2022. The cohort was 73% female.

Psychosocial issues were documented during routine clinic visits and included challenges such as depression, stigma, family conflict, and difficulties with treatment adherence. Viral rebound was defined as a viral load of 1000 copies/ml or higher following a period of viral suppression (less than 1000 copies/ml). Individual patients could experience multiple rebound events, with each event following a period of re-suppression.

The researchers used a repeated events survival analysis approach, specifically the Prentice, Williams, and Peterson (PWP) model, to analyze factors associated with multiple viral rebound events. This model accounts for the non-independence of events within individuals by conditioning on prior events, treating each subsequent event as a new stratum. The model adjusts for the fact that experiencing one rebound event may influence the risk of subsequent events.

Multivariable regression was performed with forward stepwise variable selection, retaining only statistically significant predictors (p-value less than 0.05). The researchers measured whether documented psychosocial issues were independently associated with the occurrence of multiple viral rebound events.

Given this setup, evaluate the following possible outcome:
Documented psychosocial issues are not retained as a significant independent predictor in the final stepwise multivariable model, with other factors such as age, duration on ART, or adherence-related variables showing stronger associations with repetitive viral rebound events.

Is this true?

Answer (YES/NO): NO